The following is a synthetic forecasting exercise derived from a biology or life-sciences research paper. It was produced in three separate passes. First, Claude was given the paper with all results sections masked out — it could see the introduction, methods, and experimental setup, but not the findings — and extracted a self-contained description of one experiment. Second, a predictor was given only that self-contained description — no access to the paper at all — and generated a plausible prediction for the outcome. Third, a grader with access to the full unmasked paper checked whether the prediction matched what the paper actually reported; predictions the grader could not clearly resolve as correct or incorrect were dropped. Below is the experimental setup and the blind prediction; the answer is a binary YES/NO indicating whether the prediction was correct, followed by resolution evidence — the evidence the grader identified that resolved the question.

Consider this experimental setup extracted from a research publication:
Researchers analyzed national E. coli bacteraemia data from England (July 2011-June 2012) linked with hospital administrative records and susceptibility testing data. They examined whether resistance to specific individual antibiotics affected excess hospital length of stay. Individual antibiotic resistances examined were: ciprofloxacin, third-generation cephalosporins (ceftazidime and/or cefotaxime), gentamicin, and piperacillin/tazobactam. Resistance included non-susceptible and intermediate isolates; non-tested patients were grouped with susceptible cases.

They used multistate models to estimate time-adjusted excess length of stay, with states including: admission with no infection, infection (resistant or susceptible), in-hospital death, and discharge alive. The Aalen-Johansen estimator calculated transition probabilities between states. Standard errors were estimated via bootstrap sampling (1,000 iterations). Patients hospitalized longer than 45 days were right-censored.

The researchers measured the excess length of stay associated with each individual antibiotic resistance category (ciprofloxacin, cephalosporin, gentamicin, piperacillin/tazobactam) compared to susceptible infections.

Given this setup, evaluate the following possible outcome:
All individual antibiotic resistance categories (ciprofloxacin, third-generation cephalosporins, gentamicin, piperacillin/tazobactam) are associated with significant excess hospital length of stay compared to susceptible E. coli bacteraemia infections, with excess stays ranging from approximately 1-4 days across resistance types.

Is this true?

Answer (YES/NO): NO